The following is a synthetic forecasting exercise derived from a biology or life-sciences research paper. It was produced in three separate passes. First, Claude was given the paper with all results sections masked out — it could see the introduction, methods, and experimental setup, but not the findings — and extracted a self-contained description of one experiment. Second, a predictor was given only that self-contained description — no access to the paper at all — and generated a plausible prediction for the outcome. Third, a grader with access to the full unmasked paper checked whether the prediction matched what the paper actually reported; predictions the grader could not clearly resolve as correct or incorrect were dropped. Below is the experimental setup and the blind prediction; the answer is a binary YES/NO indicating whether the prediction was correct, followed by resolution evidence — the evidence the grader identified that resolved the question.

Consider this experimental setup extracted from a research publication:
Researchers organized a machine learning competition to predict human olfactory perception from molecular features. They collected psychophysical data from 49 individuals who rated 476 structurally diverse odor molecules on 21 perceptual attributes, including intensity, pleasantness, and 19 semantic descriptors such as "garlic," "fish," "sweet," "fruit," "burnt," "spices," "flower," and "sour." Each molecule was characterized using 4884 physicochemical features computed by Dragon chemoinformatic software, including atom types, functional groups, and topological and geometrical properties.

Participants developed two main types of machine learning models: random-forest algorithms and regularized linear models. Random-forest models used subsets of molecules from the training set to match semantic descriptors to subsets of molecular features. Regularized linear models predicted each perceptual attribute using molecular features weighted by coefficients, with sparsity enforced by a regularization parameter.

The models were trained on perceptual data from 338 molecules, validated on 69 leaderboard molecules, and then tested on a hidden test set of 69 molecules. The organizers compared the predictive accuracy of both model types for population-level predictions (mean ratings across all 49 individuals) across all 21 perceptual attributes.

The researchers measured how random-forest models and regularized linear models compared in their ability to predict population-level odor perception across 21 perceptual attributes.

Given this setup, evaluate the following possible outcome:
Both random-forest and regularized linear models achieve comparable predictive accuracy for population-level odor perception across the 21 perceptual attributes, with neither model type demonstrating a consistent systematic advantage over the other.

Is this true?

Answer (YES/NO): YES